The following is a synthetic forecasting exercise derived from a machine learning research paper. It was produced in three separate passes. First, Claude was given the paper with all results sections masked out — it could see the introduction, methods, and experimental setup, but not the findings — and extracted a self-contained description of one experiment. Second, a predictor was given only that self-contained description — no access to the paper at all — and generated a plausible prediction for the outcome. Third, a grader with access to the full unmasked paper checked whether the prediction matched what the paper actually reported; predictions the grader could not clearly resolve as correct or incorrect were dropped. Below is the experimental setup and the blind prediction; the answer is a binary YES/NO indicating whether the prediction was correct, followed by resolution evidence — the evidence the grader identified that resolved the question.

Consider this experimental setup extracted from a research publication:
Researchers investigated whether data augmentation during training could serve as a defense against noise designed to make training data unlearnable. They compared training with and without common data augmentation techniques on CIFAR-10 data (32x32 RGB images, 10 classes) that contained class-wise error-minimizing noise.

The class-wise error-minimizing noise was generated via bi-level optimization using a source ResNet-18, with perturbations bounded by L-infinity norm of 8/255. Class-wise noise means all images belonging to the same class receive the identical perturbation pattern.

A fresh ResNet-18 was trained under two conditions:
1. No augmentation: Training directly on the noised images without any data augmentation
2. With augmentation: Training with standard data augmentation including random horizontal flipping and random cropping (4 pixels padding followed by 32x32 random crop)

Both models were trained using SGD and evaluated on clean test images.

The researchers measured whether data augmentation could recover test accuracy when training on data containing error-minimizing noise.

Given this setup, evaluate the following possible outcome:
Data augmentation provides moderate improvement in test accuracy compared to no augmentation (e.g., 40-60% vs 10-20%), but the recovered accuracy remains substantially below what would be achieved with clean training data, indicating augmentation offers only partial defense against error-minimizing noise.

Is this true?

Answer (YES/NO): YES